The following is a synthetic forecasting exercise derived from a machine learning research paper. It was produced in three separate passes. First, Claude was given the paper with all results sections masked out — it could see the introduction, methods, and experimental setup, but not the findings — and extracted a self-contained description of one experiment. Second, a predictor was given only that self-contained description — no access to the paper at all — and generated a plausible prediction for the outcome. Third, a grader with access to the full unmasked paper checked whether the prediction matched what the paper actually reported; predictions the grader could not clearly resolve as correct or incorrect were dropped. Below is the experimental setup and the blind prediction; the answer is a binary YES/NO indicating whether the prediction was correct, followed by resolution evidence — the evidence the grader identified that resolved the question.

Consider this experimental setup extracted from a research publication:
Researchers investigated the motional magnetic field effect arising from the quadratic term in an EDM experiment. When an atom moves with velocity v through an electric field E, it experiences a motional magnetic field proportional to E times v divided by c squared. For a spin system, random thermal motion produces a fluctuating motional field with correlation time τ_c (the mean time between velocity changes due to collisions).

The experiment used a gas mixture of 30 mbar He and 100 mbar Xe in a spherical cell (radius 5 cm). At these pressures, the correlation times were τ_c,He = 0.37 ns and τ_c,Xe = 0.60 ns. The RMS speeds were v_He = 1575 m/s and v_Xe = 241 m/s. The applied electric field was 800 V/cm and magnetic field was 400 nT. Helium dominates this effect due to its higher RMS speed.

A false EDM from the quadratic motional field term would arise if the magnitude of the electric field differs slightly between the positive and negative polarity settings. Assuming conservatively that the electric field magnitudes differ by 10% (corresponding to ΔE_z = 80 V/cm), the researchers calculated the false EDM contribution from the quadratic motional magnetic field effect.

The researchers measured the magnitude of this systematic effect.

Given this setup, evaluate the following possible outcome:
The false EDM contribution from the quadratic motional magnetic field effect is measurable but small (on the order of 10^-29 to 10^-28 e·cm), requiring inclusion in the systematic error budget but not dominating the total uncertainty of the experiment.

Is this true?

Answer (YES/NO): NO